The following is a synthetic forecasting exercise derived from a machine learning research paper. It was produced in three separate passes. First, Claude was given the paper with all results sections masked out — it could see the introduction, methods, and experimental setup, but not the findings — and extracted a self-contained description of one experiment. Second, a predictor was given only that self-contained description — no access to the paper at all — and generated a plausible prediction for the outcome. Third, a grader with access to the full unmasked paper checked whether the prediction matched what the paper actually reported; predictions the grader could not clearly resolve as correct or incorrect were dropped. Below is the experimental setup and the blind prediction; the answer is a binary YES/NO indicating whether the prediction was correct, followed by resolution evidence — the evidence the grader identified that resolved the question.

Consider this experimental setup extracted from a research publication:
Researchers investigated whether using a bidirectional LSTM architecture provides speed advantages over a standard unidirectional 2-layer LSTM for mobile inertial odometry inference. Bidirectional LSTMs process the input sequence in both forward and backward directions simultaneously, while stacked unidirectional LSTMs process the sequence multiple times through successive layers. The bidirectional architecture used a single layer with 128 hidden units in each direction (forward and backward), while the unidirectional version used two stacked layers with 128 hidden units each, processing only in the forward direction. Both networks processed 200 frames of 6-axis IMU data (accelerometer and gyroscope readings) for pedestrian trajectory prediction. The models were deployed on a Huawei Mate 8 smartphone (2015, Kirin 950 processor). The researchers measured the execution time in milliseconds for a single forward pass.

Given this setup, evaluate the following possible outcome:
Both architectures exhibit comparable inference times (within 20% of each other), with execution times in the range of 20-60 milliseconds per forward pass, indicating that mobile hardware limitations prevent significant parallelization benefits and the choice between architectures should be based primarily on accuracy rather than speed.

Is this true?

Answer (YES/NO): NO